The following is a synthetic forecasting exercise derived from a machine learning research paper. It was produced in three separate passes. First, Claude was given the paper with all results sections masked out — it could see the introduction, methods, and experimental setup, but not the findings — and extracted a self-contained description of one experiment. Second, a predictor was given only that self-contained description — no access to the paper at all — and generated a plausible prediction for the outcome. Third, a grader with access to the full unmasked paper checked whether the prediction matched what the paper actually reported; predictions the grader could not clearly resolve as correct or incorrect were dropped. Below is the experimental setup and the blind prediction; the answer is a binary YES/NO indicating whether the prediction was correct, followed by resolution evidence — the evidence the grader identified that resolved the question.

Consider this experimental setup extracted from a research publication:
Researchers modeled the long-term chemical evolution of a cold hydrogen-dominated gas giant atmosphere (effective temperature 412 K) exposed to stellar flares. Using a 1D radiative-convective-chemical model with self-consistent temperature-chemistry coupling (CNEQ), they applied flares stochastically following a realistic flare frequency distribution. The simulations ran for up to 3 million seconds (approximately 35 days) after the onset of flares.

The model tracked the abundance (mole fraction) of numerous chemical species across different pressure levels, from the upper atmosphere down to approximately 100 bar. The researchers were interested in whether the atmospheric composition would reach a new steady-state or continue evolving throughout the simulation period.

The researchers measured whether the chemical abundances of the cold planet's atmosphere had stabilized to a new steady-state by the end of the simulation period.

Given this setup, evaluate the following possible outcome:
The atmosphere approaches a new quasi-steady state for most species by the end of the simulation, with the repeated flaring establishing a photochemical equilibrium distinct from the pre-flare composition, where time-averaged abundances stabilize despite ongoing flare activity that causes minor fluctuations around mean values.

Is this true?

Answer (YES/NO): NO